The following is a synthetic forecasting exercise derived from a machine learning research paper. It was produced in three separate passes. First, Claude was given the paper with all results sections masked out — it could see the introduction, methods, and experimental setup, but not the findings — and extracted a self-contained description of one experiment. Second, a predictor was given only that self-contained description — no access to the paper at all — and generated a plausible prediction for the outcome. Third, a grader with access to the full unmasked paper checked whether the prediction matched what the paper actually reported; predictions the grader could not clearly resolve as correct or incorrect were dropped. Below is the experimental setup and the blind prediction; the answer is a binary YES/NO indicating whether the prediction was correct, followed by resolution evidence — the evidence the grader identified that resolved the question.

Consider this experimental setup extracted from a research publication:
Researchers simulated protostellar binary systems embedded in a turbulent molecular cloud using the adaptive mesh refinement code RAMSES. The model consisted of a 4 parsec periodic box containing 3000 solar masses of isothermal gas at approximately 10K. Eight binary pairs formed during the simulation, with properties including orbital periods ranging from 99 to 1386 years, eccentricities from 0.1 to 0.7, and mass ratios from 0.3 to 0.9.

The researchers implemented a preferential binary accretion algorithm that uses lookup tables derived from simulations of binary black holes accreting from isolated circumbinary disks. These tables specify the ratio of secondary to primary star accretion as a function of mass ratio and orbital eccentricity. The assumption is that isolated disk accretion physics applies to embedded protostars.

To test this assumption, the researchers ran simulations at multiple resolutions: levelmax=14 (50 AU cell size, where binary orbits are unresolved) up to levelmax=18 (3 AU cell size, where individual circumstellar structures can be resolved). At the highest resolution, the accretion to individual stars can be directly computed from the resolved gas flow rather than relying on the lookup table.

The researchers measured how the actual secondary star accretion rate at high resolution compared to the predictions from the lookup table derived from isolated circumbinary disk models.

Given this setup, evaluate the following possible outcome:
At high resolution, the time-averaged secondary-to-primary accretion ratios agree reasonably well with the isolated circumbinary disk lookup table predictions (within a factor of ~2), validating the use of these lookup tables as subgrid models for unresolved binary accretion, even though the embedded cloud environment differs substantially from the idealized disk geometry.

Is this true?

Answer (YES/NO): NO